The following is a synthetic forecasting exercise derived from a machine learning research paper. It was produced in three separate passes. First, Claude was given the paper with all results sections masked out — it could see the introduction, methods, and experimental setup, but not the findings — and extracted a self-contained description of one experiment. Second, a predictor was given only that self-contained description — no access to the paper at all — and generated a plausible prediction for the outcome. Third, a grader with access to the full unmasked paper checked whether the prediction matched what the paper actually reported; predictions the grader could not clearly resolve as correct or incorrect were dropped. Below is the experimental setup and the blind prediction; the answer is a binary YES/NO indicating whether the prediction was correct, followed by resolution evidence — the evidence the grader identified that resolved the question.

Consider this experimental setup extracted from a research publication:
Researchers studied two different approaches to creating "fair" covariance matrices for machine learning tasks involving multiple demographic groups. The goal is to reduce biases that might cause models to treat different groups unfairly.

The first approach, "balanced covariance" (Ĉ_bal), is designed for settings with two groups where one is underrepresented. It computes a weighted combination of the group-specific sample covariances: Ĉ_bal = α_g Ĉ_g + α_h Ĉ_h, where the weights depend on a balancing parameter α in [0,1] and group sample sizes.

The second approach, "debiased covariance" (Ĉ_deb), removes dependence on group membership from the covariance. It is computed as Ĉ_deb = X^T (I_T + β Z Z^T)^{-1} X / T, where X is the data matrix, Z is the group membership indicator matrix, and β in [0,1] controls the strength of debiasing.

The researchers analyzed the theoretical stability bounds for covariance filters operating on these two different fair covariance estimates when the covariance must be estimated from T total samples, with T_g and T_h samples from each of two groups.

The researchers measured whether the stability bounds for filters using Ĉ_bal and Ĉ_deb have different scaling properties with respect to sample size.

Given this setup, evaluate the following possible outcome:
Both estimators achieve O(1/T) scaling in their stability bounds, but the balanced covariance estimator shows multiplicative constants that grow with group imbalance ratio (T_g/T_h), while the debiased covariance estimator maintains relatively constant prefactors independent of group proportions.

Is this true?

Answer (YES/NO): NO